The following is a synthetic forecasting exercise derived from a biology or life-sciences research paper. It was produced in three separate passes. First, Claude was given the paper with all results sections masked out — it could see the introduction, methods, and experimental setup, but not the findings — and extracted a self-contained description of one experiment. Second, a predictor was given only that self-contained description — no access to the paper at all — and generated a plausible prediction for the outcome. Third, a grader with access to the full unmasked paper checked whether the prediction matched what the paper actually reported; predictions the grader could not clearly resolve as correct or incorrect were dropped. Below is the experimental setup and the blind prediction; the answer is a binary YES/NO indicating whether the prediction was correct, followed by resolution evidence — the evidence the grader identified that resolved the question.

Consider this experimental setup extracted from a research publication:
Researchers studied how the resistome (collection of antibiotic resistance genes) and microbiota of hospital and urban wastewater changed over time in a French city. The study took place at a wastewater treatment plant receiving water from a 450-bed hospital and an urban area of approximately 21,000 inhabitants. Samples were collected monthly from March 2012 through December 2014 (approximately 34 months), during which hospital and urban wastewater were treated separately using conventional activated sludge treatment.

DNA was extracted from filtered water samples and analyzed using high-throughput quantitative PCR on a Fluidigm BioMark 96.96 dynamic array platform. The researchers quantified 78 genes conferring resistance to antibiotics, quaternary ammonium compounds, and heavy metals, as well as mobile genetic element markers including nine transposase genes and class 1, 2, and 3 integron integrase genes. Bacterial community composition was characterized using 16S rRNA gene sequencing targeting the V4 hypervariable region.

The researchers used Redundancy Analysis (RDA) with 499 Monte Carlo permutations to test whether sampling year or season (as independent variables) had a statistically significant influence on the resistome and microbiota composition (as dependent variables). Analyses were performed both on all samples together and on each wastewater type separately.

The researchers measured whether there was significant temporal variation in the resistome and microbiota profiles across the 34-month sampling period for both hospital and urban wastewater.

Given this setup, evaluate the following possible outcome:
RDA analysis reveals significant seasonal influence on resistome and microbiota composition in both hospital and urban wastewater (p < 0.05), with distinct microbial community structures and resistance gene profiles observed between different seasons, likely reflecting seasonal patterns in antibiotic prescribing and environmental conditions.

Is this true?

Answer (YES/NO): NO